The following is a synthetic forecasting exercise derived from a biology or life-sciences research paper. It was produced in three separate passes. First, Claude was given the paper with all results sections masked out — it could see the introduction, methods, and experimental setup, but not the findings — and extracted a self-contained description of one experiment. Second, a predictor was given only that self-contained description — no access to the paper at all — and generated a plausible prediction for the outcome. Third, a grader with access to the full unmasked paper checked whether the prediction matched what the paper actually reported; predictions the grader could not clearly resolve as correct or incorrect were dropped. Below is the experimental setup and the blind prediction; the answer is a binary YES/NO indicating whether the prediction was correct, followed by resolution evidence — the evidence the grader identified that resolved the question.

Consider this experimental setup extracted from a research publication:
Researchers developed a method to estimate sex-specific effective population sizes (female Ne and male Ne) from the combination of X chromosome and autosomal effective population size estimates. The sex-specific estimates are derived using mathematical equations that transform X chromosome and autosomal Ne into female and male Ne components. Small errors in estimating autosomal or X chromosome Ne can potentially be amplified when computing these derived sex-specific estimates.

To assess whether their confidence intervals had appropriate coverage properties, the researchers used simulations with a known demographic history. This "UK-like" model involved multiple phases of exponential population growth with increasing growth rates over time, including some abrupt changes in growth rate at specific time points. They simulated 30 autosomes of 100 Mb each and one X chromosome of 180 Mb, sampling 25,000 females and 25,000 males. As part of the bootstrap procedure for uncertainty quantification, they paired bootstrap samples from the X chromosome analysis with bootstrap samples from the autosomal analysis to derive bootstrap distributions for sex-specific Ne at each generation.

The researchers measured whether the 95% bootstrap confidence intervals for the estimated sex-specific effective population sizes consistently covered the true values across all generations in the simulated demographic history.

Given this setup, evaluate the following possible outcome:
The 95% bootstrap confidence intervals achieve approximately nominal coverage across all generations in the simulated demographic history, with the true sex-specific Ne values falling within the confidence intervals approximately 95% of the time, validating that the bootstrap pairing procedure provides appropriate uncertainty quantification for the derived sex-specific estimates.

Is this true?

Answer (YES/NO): NO